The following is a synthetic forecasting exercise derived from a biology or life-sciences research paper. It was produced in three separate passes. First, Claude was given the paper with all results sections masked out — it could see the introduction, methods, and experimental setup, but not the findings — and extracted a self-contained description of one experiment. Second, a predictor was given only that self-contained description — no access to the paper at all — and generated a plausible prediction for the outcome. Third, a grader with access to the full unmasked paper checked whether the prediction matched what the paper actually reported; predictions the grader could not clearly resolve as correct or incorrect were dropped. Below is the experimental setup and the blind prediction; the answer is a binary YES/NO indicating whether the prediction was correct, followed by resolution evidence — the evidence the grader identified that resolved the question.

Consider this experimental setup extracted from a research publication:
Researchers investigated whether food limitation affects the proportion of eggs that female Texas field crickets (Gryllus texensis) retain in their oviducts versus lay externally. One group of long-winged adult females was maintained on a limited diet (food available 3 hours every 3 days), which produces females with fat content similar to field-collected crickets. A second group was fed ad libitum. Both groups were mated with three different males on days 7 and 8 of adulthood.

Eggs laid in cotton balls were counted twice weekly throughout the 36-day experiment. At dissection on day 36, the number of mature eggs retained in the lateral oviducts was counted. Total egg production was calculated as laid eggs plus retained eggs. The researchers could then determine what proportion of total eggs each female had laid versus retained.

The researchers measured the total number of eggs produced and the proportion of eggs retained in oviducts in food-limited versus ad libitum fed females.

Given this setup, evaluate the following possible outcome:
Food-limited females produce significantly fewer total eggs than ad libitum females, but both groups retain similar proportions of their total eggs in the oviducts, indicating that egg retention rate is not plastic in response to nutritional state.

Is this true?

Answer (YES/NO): YES